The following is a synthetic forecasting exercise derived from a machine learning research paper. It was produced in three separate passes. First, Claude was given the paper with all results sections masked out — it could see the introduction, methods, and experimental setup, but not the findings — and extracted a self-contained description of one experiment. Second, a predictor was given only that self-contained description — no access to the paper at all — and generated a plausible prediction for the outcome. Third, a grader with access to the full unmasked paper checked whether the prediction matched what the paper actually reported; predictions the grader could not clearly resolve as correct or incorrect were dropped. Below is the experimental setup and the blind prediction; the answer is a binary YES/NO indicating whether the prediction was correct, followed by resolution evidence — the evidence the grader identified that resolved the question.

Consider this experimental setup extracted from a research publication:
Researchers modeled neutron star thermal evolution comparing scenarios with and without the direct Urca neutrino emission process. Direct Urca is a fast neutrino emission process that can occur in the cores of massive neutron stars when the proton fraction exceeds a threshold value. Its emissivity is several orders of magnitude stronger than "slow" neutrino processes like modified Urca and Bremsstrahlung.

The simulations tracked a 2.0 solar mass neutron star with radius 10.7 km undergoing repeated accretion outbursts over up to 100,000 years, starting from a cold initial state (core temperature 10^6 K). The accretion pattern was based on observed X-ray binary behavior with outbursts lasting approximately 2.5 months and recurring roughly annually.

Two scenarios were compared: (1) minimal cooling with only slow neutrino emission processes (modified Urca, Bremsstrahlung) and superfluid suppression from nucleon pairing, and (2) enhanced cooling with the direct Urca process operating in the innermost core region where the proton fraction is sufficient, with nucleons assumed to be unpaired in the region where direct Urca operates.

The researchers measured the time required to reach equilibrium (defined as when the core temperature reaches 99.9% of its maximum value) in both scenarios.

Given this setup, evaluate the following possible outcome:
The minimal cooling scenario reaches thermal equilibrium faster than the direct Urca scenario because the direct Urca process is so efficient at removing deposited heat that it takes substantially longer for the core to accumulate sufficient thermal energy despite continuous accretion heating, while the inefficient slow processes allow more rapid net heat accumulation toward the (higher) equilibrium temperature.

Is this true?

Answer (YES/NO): NO